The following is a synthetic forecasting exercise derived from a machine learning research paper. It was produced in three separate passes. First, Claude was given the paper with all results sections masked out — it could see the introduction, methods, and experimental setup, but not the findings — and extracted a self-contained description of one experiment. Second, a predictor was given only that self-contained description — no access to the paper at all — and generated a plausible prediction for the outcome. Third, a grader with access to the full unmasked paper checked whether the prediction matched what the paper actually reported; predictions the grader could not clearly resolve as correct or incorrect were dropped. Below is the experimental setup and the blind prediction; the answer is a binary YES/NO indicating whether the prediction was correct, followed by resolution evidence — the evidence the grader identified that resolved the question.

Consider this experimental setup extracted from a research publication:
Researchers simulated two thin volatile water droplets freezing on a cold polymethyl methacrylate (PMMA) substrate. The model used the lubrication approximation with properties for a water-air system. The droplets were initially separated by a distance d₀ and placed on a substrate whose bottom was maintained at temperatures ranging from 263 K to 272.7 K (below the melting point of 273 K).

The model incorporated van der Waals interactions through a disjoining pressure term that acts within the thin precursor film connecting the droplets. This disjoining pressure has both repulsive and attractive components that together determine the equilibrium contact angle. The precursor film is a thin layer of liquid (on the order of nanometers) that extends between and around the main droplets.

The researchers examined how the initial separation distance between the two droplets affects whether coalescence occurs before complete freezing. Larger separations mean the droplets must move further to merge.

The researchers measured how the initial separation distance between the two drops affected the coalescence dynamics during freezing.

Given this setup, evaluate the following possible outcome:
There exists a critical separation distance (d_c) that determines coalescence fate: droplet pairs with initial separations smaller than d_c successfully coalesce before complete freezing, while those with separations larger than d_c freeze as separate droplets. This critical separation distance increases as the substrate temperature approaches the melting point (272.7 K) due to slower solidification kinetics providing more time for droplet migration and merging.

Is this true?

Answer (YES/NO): YES